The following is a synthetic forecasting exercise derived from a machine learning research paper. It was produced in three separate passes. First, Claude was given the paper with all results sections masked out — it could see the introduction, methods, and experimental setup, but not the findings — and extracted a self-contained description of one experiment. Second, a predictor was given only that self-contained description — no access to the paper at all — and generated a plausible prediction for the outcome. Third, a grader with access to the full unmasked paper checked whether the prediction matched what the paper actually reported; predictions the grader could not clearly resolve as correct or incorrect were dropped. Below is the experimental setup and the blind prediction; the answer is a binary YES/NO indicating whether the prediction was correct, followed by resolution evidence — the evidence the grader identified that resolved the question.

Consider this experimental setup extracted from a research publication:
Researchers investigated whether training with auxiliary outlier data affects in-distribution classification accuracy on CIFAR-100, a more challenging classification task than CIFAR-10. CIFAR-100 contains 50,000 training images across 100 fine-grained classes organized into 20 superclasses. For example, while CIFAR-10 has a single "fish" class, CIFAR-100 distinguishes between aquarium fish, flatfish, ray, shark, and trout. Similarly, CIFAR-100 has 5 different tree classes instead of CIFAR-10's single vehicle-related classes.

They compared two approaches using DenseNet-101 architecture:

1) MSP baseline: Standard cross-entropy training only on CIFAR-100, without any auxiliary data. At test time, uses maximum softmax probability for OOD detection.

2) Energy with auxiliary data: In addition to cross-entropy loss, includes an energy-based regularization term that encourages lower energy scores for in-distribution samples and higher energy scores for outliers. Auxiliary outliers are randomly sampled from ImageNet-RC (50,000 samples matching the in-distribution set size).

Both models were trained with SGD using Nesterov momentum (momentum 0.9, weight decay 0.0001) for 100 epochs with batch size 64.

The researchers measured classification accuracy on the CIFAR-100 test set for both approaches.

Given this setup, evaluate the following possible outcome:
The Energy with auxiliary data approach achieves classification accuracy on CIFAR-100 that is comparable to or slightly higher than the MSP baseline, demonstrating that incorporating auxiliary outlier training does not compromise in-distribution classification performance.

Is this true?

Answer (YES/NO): NO